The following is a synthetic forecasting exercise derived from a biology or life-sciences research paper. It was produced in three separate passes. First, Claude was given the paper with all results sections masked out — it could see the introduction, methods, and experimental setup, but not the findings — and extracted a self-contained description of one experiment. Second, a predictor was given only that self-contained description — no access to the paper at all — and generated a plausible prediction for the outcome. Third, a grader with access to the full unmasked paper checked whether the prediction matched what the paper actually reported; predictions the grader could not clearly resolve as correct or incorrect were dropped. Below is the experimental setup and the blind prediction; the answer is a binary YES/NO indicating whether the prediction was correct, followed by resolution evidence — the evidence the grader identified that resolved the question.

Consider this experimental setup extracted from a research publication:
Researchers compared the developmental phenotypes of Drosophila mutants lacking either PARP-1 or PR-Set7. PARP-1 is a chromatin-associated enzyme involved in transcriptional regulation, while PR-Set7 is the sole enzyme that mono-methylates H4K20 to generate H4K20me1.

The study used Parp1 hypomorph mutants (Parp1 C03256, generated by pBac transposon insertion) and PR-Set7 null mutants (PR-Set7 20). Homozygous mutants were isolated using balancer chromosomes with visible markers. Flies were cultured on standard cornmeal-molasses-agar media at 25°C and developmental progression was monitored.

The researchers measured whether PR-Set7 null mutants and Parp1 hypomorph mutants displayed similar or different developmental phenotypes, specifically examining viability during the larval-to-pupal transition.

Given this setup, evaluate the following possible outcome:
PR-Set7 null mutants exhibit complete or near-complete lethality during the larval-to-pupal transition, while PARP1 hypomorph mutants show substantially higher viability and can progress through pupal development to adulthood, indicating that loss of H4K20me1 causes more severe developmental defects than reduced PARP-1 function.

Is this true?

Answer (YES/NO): NO